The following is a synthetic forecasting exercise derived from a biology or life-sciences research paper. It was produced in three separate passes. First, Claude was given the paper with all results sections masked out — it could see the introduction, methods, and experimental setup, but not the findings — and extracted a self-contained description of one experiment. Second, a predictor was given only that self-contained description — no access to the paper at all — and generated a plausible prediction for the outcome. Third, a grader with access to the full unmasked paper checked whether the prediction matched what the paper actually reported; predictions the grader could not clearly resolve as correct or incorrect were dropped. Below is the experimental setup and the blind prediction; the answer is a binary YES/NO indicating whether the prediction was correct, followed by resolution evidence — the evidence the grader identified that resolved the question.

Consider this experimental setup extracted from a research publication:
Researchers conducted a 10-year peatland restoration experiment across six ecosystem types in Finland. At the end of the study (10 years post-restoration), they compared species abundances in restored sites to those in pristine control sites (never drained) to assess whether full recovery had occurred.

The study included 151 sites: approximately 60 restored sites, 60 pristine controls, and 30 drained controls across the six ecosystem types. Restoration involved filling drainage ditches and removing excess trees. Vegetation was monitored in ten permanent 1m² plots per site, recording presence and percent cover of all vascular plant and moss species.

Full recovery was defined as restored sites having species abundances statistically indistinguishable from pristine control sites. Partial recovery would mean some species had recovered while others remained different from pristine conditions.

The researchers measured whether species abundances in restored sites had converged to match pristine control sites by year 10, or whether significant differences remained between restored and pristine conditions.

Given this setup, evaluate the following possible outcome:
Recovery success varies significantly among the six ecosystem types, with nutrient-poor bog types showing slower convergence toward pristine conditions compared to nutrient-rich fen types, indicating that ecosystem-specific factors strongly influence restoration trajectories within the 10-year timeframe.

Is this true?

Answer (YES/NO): NO